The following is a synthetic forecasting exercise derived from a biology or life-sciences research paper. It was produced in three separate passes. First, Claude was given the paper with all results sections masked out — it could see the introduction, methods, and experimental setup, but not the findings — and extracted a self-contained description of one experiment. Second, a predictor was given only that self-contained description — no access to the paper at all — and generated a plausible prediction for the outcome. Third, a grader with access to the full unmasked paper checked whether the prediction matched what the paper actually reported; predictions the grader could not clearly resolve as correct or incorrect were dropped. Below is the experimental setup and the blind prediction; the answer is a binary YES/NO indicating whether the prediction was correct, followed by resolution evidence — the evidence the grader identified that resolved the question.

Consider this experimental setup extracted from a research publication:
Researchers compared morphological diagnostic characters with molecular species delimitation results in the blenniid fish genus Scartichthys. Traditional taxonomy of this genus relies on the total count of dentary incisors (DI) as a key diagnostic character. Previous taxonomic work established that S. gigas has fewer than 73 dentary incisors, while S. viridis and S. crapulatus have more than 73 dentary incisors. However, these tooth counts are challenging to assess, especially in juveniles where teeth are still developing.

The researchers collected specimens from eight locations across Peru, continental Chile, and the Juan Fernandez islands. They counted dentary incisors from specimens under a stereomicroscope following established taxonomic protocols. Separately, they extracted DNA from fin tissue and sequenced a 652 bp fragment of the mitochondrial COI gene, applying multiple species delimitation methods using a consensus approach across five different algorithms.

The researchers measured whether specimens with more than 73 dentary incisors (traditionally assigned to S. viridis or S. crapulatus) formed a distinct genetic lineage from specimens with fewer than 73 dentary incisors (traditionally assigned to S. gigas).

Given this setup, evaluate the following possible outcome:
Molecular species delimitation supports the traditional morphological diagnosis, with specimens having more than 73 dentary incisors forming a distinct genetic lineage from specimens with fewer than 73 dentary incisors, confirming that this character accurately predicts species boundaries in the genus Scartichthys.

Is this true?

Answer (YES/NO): NO